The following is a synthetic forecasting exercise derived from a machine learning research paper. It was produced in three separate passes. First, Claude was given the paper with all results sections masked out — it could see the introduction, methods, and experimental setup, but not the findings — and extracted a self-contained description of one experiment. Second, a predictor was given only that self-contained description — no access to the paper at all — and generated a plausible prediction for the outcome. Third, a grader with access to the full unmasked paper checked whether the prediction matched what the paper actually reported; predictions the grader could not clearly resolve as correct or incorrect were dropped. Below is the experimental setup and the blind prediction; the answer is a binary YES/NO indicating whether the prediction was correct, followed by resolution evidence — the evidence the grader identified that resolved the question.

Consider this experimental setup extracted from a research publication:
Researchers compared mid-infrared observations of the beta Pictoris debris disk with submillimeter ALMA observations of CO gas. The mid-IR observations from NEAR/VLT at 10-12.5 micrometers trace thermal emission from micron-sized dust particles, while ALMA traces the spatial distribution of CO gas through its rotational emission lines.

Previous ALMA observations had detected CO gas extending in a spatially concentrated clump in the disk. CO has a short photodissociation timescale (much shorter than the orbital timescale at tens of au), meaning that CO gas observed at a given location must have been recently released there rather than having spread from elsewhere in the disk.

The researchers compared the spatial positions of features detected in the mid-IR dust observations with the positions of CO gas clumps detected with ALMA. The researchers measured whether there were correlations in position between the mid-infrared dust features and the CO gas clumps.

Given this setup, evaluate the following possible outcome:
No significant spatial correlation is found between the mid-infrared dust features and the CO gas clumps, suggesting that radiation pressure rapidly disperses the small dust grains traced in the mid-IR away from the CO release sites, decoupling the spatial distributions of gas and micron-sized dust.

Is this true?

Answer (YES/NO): NO